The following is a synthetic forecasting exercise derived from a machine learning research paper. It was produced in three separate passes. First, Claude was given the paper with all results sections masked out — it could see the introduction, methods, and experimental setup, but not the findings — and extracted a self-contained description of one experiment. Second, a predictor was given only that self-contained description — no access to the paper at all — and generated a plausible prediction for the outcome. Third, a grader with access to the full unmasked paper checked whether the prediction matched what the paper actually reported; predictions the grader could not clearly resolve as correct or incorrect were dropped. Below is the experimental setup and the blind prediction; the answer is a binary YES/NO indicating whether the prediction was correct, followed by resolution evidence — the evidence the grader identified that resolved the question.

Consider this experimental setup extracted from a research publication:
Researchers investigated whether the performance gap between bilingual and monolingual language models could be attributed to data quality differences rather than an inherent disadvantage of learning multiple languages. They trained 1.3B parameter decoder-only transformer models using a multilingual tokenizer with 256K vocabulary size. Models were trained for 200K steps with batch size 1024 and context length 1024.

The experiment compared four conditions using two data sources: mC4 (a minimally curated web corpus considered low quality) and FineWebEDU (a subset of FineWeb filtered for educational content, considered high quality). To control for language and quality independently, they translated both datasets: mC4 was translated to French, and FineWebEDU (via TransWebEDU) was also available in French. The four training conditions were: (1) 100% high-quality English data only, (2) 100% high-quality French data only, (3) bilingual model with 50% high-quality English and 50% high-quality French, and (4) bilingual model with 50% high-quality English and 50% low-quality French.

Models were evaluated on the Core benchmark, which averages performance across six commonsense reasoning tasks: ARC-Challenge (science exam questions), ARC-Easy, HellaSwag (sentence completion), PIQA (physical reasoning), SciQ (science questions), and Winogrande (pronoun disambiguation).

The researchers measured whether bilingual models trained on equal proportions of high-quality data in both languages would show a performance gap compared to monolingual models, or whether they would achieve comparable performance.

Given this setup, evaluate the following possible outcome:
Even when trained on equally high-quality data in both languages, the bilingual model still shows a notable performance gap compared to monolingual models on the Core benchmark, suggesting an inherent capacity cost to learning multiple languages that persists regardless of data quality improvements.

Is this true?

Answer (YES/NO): NO